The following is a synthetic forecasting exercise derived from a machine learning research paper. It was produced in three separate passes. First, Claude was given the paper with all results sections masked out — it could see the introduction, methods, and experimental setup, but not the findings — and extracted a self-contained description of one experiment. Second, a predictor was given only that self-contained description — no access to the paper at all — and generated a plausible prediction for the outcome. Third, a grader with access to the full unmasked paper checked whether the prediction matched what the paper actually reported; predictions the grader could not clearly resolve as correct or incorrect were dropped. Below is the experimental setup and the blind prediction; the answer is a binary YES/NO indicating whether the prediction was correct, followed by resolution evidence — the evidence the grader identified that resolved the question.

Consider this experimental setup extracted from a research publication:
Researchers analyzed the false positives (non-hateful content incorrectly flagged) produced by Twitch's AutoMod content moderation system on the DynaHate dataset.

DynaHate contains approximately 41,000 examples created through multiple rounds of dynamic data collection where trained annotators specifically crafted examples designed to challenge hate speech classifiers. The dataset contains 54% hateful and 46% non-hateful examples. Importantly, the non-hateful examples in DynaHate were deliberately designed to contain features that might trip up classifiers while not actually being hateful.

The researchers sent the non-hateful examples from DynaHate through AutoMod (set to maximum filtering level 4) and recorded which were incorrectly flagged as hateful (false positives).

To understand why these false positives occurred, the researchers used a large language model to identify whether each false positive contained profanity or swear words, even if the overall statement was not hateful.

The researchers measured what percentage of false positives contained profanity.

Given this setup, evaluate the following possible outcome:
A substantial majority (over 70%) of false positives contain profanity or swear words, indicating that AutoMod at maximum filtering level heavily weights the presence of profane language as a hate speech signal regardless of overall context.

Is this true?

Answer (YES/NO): YES